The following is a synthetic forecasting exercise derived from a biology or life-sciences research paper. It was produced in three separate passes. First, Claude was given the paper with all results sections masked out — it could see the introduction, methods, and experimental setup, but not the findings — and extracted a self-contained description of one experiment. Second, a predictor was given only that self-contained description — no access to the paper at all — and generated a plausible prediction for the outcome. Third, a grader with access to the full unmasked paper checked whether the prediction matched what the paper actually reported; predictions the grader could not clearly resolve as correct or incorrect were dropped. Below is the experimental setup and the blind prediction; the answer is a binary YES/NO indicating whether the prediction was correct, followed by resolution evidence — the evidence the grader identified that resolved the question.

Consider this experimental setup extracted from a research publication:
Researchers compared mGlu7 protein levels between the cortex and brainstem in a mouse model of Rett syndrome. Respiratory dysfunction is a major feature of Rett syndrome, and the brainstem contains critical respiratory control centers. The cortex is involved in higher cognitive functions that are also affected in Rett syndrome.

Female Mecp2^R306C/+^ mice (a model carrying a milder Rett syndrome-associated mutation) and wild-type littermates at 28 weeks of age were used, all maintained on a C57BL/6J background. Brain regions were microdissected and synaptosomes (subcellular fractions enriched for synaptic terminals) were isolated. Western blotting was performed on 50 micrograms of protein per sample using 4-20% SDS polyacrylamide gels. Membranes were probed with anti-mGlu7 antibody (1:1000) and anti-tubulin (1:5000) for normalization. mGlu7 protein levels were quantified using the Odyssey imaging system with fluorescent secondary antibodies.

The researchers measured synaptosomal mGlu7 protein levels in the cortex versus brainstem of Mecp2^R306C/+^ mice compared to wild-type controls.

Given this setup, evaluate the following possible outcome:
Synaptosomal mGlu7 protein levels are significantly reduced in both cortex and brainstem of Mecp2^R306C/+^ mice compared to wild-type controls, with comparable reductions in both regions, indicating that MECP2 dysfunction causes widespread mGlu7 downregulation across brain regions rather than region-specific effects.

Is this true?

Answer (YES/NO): NO